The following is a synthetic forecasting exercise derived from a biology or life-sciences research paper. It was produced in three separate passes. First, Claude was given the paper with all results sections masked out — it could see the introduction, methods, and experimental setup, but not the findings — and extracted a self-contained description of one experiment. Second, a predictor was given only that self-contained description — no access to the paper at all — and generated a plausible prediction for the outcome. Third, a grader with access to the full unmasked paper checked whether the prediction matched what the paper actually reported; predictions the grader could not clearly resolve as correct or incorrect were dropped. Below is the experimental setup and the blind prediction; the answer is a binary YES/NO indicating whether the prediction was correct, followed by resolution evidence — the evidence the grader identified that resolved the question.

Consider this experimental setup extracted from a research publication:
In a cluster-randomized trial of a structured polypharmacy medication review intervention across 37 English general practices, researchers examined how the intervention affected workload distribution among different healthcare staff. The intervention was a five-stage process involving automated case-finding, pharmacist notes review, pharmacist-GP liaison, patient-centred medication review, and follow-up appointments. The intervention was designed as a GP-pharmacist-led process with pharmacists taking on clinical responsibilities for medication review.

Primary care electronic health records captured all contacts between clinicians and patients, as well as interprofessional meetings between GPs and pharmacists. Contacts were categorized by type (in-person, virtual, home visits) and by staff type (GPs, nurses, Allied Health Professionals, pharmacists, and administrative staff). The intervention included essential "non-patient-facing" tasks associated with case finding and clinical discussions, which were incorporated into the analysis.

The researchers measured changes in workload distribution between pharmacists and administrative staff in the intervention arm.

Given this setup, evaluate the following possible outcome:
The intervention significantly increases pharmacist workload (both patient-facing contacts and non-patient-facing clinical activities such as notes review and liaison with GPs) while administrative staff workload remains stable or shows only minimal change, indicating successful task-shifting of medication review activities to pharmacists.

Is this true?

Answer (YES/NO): YES